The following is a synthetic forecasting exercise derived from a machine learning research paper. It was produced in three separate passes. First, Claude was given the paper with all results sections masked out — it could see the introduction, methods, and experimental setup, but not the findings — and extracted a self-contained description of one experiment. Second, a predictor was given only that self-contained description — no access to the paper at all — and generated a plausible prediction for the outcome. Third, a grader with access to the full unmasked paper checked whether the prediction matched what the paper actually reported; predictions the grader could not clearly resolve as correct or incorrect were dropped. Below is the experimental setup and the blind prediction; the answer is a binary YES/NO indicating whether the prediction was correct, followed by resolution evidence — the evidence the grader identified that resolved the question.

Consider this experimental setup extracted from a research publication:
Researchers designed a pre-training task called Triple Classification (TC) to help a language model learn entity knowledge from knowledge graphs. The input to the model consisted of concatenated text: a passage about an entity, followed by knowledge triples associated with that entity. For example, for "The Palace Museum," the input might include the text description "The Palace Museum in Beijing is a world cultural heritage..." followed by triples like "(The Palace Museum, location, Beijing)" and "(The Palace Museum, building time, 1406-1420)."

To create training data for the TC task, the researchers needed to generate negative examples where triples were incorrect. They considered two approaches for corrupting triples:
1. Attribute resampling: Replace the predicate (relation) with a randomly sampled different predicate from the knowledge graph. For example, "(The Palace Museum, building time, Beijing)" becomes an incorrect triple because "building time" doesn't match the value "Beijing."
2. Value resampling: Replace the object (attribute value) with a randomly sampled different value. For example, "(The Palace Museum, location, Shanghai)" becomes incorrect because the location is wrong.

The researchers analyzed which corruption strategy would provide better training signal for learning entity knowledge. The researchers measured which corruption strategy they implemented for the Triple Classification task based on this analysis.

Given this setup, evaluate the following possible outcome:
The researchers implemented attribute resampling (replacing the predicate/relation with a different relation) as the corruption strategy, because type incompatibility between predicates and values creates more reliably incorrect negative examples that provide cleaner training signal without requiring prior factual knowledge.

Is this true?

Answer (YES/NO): YES